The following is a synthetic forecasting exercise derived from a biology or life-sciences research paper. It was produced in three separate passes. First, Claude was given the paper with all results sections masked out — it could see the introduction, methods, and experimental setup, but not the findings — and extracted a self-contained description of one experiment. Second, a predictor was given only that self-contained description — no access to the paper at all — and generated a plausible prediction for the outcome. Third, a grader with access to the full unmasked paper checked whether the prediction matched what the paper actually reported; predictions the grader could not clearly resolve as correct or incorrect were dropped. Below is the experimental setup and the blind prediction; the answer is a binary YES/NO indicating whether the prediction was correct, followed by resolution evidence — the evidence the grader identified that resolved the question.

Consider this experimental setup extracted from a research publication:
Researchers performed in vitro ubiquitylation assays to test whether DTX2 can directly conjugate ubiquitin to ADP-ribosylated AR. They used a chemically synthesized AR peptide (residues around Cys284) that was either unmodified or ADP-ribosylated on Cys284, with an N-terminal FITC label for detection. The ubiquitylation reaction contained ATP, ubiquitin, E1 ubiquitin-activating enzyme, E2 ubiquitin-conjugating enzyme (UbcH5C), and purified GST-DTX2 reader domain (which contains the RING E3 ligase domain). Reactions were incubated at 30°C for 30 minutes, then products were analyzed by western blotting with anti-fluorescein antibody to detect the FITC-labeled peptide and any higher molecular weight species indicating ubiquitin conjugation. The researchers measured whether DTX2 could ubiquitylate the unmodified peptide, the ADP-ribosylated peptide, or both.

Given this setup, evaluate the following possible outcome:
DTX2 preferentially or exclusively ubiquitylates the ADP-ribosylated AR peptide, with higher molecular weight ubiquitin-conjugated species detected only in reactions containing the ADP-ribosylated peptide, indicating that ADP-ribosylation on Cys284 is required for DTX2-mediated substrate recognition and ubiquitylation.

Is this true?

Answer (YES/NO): YES